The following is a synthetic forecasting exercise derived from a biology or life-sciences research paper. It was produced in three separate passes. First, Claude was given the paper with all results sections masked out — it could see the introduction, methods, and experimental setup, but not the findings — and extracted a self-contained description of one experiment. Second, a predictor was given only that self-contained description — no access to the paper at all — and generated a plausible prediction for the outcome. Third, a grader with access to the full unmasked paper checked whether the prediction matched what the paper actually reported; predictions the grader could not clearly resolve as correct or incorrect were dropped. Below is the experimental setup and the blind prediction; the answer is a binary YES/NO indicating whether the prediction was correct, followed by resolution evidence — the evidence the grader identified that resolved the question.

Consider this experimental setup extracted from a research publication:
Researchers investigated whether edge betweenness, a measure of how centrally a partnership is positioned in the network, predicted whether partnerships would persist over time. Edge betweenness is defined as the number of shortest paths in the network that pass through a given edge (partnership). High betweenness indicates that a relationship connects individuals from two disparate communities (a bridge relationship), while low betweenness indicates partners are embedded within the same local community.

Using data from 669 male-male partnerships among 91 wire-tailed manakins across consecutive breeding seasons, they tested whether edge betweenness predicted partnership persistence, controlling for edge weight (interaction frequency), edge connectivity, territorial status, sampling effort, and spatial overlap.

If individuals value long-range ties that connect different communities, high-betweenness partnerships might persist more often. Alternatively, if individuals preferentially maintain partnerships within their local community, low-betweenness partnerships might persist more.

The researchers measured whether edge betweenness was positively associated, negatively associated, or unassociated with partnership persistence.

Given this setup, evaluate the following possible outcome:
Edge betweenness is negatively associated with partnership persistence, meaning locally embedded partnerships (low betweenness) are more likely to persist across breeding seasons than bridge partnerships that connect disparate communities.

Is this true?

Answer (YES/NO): NO